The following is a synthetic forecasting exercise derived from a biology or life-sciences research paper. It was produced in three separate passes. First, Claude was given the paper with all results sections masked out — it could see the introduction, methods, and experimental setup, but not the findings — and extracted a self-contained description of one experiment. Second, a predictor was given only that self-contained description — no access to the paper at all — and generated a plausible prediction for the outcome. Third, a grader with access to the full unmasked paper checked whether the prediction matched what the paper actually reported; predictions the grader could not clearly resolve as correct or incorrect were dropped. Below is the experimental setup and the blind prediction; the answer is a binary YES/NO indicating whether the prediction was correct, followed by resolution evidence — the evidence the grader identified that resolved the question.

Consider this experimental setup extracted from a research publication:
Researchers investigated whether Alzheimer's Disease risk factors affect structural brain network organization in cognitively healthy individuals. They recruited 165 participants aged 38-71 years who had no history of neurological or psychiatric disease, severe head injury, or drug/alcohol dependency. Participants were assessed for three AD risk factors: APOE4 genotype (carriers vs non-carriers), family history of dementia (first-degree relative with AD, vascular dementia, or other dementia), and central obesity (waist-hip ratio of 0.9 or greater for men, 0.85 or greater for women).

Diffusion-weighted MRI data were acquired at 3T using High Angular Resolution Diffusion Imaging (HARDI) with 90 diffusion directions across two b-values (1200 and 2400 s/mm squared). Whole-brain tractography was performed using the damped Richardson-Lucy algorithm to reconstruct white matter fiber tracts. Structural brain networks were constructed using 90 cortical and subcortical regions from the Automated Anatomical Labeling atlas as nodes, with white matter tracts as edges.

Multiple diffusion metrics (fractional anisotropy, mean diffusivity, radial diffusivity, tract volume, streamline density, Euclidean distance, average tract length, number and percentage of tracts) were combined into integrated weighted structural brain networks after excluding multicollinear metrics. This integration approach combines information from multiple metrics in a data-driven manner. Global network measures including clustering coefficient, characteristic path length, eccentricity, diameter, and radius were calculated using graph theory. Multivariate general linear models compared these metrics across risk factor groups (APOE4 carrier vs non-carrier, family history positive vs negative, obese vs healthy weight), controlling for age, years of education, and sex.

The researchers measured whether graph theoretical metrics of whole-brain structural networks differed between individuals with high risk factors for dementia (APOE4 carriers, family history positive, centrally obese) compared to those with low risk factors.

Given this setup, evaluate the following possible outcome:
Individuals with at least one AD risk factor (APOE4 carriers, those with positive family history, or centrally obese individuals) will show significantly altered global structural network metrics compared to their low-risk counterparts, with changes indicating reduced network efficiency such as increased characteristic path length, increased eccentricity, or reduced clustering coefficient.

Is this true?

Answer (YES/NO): NO